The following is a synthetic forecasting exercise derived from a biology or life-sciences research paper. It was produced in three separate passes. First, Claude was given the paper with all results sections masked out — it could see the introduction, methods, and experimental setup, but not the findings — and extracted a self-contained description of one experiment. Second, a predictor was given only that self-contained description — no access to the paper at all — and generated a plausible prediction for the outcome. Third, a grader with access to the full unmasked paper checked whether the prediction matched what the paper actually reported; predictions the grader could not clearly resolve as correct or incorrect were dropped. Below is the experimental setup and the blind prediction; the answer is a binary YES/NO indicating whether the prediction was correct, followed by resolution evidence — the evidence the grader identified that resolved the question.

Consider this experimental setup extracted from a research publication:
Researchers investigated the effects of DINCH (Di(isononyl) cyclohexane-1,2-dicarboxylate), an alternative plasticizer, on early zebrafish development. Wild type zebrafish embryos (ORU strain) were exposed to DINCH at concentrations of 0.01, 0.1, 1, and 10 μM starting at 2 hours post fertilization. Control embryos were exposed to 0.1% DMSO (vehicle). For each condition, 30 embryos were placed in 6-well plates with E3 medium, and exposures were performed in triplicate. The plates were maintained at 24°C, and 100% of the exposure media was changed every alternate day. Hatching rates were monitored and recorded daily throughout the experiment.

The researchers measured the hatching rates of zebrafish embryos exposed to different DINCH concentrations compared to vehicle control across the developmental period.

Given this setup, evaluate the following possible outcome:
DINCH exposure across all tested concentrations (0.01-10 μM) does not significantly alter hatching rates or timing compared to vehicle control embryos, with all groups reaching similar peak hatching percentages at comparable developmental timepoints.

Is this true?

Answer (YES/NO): NO